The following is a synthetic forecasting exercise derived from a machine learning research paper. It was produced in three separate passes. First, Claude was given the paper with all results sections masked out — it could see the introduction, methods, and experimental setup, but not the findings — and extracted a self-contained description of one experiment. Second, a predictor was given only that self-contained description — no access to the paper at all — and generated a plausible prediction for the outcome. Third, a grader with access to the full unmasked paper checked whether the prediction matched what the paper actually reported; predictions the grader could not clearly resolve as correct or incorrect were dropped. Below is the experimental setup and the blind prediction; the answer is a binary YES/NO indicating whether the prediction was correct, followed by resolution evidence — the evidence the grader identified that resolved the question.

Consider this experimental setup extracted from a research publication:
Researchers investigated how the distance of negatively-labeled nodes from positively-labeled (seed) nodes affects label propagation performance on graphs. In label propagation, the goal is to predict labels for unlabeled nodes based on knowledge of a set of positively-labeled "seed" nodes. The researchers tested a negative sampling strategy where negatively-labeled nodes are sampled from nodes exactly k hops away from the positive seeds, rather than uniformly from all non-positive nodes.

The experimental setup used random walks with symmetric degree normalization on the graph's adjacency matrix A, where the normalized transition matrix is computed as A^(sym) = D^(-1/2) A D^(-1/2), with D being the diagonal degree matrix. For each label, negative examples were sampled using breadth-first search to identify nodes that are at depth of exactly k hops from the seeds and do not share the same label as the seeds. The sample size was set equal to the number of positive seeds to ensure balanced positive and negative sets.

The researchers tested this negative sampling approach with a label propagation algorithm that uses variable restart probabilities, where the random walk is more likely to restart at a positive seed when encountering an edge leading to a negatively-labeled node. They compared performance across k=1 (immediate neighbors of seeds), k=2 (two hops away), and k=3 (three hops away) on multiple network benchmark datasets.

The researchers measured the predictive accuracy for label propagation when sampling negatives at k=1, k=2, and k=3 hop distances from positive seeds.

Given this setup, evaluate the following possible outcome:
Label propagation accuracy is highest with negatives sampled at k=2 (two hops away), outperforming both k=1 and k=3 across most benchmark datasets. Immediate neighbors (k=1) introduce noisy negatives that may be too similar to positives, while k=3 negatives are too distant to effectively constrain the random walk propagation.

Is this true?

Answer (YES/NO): NO